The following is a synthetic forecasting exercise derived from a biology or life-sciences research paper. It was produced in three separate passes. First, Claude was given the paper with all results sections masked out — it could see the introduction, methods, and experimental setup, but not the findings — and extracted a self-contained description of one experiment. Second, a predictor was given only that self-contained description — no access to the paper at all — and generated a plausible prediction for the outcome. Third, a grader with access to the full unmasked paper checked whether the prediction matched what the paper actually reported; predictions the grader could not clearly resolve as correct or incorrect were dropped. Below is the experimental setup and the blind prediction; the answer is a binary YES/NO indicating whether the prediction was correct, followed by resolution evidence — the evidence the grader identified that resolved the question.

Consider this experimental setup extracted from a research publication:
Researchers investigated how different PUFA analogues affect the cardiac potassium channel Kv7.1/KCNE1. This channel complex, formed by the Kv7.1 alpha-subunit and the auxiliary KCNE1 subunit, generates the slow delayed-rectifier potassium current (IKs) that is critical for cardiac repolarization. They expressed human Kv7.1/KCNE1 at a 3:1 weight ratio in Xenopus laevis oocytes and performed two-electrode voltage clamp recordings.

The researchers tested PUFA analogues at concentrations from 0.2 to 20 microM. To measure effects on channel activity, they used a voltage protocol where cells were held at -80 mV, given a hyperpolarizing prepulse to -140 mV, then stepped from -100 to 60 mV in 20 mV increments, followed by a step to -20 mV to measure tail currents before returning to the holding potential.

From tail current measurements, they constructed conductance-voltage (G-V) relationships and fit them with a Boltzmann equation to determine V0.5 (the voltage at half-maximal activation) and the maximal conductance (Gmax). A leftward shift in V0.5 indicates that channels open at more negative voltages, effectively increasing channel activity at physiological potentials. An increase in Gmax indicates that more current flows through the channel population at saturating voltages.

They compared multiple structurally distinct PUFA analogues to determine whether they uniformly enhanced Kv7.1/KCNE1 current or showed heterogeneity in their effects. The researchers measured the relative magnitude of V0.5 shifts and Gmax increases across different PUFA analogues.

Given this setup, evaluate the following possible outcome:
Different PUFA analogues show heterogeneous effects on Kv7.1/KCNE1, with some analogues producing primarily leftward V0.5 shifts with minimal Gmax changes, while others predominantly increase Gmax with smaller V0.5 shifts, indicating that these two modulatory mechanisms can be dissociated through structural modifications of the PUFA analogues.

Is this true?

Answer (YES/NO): NO